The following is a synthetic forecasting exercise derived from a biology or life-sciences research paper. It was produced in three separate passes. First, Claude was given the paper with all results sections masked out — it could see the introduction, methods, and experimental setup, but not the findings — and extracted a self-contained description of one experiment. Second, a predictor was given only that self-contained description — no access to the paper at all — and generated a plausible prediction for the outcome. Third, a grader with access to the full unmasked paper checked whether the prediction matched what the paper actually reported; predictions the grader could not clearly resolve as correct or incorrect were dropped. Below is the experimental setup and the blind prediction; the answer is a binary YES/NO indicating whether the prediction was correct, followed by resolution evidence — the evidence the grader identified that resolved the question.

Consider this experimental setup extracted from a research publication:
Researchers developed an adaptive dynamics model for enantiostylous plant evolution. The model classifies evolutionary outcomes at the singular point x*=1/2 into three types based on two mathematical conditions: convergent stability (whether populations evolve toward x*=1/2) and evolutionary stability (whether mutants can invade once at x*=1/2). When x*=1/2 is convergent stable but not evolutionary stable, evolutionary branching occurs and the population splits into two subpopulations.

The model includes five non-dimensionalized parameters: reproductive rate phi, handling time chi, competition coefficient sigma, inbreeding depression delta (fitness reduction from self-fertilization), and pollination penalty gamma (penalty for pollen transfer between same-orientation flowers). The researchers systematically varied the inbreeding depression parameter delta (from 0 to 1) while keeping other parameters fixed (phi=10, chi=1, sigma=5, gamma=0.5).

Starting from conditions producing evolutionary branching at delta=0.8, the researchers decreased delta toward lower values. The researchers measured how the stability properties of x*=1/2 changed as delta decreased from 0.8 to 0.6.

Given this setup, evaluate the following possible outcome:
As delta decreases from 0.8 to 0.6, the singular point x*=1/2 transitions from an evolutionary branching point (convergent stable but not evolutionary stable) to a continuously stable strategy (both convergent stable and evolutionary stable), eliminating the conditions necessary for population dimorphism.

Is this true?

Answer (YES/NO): YES